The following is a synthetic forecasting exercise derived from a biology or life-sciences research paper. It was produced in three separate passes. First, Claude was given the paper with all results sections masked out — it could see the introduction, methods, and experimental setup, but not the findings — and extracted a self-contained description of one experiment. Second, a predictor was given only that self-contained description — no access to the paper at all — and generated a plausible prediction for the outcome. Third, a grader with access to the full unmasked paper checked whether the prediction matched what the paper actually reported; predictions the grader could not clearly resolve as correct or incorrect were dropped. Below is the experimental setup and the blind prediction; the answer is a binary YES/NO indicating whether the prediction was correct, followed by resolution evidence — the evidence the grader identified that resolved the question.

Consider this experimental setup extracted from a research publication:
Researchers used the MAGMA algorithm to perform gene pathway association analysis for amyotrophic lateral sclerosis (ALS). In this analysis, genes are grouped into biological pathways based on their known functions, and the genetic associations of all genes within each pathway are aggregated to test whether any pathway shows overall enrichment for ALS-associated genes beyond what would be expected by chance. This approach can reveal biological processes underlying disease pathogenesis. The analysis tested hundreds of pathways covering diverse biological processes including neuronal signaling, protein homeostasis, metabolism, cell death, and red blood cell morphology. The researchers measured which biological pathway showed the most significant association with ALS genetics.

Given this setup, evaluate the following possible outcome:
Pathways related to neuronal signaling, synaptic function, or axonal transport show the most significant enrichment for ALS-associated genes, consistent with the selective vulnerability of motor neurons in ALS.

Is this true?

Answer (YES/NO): NO